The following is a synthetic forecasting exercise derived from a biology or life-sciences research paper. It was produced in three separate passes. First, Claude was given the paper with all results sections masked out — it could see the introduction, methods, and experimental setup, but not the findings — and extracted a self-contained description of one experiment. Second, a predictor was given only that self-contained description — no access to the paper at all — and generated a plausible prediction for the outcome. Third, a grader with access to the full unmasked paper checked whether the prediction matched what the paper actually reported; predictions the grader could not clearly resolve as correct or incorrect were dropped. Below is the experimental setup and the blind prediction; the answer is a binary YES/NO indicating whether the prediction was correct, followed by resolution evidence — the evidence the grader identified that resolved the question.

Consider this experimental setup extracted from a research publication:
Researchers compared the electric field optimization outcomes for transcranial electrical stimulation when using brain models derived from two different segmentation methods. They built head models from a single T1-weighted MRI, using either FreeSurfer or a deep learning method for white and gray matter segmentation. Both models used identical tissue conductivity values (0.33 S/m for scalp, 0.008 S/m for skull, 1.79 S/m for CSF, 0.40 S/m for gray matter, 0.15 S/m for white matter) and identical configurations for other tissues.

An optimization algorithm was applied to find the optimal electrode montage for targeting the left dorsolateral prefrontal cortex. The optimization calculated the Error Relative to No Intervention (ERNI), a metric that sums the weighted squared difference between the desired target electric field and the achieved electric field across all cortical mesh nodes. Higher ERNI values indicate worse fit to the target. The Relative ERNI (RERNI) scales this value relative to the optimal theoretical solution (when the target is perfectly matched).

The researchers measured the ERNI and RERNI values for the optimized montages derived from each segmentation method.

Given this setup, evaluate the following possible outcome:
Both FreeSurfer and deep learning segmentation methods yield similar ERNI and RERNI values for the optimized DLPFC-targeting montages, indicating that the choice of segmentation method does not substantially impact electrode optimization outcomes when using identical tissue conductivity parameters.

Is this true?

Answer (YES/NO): NO